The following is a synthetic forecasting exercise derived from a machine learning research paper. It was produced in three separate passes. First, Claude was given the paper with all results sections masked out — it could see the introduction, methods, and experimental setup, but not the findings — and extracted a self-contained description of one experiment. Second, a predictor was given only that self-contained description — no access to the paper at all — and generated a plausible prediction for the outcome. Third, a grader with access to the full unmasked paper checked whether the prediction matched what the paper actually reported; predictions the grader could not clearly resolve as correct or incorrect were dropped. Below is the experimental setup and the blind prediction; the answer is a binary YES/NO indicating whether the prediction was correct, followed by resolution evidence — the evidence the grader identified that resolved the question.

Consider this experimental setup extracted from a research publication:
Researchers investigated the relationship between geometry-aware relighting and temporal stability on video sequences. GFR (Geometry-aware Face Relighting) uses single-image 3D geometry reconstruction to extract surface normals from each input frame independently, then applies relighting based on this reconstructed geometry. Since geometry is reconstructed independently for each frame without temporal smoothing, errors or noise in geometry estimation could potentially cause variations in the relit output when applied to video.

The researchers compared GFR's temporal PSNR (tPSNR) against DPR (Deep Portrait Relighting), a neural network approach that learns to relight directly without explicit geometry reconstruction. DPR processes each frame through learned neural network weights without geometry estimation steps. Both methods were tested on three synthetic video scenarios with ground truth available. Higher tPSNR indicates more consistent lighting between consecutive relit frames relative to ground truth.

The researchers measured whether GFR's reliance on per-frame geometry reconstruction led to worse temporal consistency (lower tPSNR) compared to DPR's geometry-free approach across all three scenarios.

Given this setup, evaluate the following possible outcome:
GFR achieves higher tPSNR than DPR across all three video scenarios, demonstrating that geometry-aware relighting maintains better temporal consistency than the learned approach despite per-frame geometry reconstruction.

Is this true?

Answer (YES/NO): NO